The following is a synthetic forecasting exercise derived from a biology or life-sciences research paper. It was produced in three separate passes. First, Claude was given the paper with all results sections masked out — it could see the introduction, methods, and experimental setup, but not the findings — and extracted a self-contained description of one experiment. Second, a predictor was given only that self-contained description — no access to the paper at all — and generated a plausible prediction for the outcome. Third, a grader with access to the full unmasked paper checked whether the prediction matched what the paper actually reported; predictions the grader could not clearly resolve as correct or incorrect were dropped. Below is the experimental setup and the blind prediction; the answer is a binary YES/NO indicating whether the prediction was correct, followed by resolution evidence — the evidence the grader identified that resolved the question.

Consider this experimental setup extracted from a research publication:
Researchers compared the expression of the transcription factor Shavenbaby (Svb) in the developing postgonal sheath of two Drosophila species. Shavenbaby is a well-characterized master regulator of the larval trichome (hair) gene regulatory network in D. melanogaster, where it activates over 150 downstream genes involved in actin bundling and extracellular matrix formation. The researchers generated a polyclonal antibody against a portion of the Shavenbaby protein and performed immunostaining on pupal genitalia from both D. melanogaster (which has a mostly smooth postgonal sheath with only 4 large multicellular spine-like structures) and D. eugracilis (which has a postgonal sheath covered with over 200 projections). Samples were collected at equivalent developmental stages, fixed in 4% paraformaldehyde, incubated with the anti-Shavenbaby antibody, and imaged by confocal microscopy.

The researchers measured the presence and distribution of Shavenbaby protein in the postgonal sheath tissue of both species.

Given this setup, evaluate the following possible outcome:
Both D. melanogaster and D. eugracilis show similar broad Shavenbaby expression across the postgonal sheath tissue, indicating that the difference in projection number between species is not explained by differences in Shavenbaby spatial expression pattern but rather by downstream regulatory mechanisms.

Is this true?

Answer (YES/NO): NO